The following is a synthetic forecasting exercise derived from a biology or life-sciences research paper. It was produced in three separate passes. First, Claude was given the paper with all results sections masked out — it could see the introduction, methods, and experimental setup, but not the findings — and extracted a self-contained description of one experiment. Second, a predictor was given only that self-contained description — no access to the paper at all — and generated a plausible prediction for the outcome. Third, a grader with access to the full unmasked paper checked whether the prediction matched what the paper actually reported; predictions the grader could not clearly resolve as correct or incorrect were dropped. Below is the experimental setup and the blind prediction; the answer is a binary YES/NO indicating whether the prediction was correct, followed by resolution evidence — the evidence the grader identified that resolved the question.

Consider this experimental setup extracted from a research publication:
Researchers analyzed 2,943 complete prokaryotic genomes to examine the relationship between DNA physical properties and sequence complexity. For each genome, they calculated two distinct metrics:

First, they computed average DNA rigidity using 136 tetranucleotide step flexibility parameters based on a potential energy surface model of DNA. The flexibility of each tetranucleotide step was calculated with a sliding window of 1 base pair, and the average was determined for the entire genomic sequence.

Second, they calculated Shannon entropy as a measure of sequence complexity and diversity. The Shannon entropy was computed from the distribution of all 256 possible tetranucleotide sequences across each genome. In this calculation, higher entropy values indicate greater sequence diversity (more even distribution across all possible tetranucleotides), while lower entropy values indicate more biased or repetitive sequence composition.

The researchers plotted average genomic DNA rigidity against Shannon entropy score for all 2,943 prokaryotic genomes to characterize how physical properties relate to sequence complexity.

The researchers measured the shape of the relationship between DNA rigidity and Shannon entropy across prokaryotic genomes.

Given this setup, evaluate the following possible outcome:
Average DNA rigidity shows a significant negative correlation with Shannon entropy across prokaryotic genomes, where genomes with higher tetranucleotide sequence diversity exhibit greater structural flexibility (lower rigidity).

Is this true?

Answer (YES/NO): NO